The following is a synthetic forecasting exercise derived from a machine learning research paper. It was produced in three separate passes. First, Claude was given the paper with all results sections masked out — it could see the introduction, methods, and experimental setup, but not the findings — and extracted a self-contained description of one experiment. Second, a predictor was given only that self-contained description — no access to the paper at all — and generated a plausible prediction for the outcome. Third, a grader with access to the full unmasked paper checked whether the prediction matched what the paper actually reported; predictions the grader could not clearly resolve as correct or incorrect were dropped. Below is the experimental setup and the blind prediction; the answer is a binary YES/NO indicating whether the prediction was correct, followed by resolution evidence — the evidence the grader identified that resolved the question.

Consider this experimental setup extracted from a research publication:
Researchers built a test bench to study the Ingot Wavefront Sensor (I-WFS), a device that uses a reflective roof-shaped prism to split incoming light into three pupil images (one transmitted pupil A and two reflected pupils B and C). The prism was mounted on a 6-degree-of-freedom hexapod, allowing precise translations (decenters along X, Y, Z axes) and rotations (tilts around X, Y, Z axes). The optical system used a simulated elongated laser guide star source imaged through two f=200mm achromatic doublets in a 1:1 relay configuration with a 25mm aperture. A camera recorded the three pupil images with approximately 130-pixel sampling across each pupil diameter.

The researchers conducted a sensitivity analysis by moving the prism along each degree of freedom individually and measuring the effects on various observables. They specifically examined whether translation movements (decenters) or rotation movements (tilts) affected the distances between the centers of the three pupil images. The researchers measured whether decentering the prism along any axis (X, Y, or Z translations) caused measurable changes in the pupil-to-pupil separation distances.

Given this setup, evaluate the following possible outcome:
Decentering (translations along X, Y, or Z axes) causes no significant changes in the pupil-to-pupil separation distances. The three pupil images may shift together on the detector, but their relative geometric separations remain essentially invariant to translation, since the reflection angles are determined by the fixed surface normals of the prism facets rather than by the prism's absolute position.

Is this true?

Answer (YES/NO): YES